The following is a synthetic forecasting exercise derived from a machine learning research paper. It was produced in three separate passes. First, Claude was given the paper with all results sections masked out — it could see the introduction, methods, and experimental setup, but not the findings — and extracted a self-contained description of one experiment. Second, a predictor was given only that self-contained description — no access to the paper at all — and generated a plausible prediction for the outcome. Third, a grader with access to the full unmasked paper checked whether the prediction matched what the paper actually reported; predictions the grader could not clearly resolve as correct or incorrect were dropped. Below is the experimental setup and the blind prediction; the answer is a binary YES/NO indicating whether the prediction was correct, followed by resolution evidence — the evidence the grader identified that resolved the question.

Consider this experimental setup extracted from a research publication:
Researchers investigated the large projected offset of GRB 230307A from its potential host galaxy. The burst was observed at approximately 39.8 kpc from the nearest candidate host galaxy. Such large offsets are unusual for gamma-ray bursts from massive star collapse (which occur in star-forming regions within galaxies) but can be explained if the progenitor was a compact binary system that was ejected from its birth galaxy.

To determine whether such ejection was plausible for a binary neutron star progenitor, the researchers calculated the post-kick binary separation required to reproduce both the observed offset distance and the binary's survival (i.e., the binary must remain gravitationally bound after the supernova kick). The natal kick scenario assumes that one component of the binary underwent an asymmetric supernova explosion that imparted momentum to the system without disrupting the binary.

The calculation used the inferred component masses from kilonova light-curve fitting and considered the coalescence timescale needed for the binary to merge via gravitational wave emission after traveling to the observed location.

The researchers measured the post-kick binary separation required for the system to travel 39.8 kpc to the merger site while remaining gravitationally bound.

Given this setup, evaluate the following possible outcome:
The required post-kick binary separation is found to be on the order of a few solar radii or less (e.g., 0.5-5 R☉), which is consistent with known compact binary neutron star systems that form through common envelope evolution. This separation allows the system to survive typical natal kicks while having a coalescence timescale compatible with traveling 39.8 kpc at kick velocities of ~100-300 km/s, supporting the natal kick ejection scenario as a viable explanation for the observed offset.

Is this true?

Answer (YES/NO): YES